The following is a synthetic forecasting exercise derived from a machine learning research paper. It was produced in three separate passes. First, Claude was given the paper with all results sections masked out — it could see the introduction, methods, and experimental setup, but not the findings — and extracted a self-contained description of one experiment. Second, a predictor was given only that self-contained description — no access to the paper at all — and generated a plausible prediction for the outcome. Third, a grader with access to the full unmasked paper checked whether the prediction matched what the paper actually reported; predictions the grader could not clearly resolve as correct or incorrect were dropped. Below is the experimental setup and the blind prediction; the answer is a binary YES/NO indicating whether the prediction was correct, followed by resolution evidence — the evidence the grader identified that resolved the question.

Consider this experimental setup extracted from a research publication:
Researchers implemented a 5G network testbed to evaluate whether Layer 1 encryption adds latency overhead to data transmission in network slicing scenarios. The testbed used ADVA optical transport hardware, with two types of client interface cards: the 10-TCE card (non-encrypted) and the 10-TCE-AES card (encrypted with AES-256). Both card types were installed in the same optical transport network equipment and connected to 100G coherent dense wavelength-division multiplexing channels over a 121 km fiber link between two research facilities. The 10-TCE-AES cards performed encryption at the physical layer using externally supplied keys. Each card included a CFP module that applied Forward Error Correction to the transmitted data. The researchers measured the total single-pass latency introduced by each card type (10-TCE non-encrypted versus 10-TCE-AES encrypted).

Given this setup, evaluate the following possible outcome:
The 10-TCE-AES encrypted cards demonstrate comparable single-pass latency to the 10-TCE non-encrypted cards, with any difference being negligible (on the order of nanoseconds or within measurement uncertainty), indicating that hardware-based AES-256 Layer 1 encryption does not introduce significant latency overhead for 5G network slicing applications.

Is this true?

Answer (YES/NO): YES